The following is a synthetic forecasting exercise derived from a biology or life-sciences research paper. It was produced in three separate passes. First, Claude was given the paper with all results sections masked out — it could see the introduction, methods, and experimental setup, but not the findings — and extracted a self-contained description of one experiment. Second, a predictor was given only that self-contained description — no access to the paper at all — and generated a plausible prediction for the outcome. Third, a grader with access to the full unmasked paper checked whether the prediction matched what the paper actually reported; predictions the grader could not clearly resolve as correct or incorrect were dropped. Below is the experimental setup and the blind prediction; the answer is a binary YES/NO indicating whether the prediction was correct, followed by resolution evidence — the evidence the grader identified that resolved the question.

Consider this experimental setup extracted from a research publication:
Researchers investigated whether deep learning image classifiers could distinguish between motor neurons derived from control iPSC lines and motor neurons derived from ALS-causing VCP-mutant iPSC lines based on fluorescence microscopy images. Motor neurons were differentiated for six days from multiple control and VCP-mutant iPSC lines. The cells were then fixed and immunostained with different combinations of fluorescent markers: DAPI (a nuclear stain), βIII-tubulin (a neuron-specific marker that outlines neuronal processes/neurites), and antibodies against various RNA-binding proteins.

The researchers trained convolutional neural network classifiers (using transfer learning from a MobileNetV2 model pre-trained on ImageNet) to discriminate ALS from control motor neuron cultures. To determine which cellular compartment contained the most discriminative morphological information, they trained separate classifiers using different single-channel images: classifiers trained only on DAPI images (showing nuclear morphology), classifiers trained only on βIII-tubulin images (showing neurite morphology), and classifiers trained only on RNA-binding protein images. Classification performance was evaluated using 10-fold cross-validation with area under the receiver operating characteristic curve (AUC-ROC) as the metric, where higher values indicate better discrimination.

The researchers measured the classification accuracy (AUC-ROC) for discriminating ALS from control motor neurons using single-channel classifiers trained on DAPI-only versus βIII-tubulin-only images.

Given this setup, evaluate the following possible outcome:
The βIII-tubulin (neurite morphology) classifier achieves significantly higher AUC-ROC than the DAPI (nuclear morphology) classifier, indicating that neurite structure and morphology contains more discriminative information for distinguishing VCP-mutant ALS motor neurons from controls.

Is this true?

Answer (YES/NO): YES